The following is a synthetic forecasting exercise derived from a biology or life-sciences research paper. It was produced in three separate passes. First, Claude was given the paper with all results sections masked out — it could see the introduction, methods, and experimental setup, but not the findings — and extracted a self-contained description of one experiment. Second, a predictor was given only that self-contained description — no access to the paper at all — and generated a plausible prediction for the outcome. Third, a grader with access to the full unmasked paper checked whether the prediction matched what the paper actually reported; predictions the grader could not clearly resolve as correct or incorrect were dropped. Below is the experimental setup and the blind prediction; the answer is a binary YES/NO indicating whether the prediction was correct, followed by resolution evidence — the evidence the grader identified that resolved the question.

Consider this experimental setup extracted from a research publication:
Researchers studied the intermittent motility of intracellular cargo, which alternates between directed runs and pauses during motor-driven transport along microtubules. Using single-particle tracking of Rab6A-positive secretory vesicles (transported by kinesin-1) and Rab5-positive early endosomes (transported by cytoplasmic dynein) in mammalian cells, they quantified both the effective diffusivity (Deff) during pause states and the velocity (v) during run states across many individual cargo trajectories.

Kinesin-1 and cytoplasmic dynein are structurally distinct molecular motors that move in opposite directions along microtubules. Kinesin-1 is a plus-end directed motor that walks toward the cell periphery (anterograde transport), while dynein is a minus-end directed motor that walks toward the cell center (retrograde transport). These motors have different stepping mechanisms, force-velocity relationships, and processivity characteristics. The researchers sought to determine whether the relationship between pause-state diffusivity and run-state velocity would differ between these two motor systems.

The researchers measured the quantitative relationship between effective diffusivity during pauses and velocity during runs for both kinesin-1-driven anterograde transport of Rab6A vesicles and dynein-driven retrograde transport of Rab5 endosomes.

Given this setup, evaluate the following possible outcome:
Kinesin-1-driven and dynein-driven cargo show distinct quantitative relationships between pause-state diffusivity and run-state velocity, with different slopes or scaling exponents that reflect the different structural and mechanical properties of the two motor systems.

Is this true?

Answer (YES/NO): NO